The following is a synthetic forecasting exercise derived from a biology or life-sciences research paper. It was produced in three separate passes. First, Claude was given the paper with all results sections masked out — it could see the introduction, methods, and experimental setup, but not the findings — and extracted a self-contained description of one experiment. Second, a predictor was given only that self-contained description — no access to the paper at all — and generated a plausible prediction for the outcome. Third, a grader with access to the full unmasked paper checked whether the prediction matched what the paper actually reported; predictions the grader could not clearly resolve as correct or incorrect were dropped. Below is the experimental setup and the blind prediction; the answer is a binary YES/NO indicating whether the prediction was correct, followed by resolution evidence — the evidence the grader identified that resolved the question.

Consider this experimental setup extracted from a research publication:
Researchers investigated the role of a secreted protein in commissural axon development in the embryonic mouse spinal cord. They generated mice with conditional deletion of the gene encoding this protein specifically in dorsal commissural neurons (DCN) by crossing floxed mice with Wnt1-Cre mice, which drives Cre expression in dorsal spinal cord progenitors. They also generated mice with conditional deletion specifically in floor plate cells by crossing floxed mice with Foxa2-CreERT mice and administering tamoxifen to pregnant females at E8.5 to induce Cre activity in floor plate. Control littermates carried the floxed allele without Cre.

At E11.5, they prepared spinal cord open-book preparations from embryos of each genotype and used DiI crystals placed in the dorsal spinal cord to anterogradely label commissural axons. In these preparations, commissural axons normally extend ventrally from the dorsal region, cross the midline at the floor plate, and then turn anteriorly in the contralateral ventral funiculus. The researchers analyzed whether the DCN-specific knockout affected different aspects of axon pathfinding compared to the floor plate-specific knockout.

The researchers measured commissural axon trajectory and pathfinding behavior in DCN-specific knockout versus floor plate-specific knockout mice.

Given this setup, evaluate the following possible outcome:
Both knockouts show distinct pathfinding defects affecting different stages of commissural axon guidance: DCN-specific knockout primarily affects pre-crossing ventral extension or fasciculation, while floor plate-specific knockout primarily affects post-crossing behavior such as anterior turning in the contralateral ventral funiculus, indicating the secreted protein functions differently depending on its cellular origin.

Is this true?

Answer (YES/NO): NO